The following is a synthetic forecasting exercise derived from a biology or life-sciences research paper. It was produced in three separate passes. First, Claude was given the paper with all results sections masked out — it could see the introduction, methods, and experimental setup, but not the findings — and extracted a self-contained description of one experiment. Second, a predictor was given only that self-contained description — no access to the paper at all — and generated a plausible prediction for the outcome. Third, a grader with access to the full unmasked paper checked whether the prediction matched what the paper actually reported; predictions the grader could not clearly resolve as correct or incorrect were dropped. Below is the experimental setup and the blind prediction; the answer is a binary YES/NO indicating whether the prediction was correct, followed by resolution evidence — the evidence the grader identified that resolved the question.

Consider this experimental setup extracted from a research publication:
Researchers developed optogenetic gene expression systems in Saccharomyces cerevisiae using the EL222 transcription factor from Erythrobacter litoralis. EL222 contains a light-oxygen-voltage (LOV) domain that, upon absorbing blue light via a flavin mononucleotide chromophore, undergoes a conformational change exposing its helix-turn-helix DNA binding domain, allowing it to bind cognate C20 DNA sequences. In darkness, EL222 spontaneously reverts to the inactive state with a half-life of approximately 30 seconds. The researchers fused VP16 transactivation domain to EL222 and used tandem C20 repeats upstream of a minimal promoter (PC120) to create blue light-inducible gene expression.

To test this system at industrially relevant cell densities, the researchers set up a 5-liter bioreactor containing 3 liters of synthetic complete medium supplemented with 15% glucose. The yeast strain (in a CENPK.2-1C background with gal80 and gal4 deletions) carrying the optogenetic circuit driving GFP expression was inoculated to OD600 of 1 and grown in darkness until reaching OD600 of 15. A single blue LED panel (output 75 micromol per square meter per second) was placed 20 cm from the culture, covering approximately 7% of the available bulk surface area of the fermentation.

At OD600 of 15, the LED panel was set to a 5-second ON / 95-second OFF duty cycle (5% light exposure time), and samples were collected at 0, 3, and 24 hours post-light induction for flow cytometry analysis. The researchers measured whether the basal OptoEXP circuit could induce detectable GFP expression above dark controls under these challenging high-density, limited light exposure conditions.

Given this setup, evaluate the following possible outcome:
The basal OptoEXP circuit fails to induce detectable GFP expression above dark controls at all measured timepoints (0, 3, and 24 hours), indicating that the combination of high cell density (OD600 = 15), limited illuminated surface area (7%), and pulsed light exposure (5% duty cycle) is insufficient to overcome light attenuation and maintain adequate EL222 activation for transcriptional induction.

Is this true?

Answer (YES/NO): YES